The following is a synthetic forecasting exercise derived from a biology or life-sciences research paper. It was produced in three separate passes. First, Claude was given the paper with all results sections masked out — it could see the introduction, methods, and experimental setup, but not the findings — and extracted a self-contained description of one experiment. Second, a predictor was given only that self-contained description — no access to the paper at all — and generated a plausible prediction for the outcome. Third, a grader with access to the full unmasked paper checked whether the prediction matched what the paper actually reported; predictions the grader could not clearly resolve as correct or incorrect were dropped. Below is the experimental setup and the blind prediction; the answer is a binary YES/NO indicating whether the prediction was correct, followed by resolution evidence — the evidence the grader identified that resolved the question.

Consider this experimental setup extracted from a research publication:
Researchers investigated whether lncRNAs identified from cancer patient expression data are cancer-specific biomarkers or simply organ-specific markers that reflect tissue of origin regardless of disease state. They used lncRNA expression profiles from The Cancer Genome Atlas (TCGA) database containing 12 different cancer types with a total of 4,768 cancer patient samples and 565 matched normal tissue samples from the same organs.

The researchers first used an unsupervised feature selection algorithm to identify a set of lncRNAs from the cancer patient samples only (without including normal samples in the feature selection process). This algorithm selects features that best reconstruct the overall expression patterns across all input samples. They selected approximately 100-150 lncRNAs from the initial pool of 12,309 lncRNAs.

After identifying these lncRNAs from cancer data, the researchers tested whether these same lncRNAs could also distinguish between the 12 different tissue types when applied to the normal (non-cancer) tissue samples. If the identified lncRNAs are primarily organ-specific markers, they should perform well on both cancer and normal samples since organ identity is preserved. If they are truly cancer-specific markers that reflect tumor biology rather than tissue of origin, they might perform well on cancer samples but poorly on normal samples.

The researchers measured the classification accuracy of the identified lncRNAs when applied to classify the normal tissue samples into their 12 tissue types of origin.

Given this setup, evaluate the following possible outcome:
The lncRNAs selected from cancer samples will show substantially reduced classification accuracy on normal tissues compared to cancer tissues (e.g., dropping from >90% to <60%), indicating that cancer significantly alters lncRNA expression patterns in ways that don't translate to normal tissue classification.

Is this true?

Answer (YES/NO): YES